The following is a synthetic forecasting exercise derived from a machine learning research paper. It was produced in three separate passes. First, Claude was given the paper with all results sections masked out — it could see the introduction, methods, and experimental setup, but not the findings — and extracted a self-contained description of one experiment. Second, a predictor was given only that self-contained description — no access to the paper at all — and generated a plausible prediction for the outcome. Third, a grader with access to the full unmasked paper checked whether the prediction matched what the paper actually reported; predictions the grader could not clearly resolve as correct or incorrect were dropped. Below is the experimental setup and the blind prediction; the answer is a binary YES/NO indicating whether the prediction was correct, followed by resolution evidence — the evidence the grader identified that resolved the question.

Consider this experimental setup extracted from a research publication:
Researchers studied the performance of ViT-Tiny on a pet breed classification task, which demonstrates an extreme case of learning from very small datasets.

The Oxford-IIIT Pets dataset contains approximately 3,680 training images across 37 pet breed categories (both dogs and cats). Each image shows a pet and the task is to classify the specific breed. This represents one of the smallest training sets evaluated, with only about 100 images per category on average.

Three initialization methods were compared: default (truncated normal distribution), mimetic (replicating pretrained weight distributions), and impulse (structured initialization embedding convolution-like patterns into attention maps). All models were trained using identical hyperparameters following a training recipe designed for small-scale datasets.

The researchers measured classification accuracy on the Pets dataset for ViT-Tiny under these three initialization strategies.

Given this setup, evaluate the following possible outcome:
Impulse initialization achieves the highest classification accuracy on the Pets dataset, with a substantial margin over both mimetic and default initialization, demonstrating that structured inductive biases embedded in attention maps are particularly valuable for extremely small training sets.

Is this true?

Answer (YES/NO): NO